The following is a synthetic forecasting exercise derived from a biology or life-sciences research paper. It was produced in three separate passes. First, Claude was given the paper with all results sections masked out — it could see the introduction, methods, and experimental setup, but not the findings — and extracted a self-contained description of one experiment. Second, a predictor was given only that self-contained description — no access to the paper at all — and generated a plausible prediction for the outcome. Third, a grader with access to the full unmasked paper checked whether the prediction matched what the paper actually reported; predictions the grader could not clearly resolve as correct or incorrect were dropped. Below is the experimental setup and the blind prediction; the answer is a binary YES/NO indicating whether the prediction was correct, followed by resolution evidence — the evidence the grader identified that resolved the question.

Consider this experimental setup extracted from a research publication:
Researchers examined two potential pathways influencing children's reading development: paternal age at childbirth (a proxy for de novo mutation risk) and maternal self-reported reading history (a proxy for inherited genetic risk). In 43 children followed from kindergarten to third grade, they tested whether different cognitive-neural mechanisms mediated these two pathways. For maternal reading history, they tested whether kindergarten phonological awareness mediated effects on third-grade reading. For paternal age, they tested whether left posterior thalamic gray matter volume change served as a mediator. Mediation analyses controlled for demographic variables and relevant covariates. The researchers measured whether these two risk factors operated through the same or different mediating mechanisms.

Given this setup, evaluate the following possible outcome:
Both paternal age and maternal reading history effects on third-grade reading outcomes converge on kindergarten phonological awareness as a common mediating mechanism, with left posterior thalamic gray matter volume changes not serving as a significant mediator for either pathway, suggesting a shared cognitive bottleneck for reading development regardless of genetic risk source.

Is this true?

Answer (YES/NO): NO